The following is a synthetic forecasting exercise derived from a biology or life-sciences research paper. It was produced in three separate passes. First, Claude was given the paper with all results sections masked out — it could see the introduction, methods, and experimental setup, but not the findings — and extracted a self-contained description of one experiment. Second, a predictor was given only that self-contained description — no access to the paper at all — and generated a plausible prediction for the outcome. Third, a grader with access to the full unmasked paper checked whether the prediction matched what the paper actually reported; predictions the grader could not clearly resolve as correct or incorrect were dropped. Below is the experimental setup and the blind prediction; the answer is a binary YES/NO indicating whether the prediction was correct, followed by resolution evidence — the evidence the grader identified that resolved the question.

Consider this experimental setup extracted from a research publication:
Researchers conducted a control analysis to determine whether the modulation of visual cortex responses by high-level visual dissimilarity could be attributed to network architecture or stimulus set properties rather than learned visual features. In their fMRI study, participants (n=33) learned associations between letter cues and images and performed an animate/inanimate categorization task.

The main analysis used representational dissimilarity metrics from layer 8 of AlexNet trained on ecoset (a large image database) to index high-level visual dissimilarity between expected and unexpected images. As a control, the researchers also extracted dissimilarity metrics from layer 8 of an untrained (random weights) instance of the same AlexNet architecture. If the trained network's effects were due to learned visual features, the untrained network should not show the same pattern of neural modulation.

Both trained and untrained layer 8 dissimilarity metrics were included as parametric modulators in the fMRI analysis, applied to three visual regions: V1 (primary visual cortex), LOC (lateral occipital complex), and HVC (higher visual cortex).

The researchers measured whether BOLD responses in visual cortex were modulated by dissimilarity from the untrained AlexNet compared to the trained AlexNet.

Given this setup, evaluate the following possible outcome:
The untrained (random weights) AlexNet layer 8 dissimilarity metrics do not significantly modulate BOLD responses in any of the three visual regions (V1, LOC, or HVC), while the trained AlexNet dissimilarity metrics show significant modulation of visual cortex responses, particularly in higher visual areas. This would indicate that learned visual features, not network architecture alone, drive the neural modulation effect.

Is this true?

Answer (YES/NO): NO